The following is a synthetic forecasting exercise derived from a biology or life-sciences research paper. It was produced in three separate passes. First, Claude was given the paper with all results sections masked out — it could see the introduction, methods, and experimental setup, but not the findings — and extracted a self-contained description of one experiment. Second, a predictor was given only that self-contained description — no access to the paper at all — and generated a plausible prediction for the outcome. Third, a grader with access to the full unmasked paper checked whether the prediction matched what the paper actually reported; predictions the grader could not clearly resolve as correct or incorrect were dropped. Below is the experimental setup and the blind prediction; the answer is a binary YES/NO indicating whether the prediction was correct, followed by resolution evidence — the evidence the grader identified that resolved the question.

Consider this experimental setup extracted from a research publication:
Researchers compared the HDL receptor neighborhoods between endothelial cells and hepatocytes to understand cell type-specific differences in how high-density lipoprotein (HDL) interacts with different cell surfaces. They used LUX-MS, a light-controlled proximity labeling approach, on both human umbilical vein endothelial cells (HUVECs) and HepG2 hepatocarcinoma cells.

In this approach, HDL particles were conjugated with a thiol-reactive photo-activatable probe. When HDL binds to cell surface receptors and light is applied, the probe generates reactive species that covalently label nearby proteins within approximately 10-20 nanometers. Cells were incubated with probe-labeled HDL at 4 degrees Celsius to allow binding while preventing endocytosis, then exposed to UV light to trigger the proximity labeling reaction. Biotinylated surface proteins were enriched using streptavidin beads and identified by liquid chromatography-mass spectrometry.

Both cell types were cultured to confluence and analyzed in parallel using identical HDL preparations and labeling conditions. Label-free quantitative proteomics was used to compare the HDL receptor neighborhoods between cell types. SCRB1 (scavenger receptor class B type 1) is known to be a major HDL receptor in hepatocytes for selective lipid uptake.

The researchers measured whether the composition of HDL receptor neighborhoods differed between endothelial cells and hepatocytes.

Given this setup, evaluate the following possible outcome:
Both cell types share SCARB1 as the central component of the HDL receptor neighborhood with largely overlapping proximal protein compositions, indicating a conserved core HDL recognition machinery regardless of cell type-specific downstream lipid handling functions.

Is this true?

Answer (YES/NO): NO